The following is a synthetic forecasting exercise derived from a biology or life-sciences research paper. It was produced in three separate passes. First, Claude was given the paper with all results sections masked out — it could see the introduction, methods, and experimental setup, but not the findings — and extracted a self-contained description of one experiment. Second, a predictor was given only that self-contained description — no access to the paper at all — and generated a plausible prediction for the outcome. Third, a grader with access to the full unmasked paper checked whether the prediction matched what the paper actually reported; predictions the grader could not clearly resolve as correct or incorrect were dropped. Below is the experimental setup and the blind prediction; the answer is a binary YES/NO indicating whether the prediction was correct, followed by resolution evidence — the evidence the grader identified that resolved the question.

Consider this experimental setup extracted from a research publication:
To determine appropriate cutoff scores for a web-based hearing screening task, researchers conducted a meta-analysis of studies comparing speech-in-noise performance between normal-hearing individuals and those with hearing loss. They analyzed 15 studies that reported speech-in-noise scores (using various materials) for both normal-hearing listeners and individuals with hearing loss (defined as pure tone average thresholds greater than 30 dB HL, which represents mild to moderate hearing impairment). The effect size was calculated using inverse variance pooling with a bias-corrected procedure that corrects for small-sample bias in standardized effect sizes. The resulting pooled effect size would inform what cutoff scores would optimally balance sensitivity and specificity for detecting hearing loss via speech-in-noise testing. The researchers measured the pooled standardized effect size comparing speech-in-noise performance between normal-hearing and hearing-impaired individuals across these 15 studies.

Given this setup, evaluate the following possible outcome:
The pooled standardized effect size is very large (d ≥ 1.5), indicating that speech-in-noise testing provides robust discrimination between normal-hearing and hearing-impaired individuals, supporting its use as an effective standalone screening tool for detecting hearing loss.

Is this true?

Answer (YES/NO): NO